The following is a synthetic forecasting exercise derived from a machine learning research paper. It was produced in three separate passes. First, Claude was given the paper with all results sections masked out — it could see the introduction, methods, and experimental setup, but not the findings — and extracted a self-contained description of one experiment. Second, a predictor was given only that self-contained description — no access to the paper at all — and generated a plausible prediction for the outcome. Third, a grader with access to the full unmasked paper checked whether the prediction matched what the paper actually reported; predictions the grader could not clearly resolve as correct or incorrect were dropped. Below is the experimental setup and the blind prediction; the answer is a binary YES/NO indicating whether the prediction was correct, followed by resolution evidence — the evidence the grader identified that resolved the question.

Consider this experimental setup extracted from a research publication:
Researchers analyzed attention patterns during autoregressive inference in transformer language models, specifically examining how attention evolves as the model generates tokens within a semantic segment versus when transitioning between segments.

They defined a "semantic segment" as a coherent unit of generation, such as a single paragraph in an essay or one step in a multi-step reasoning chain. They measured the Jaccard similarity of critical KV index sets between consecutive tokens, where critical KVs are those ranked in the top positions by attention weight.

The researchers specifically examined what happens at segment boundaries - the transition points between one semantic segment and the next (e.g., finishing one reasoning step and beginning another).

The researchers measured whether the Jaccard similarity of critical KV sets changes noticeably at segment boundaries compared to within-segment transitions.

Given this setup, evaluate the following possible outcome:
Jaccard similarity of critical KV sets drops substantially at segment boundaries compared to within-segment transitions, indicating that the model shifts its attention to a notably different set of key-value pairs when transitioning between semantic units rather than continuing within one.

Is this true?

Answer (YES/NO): YES